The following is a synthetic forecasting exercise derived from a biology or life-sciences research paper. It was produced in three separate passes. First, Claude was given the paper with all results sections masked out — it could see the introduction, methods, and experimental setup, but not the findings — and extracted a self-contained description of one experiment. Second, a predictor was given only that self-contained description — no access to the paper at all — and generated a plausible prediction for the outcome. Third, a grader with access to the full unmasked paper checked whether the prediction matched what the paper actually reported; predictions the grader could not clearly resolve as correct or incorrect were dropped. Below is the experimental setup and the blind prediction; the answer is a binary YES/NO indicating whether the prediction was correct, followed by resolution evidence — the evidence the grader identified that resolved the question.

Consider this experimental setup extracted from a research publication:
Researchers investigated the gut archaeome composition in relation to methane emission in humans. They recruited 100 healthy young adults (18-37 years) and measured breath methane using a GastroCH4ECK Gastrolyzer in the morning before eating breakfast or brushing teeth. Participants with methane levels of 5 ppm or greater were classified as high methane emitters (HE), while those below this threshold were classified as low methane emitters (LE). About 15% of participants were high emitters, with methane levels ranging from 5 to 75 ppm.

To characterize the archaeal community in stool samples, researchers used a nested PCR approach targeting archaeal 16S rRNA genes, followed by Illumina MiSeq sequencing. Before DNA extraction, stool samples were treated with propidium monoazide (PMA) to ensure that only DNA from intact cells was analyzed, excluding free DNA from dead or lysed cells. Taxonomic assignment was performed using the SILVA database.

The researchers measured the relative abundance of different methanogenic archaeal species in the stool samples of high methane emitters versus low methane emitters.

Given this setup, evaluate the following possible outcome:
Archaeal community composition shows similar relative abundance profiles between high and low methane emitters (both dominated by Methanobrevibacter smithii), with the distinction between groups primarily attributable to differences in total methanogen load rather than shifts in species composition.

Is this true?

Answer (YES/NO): NO